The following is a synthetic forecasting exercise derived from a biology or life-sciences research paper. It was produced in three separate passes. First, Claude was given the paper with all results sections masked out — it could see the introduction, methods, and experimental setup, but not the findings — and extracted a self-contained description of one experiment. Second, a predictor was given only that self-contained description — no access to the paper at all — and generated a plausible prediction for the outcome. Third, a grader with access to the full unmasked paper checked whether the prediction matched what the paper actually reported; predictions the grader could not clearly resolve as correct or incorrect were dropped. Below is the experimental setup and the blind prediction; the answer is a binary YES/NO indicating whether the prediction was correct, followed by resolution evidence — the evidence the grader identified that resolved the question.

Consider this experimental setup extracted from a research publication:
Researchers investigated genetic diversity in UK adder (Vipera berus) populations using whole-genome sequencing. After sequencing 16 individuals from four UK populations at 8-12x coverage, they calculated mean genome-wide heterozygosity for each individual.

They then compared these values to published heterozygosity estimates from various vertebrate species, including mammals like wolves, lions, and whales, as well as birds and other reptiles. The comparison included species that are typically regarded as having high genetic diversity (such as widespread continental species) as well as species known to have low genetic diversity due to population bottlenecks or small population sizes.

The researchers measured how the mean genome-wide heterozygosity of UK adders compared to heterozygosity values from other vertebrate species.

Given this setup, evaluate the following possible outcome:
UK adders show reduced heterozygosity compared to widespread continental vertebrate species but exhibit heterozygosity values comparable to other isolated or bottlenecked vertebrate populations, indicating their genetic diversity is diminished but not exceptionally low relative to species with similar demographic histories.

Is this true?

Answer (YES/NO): NO